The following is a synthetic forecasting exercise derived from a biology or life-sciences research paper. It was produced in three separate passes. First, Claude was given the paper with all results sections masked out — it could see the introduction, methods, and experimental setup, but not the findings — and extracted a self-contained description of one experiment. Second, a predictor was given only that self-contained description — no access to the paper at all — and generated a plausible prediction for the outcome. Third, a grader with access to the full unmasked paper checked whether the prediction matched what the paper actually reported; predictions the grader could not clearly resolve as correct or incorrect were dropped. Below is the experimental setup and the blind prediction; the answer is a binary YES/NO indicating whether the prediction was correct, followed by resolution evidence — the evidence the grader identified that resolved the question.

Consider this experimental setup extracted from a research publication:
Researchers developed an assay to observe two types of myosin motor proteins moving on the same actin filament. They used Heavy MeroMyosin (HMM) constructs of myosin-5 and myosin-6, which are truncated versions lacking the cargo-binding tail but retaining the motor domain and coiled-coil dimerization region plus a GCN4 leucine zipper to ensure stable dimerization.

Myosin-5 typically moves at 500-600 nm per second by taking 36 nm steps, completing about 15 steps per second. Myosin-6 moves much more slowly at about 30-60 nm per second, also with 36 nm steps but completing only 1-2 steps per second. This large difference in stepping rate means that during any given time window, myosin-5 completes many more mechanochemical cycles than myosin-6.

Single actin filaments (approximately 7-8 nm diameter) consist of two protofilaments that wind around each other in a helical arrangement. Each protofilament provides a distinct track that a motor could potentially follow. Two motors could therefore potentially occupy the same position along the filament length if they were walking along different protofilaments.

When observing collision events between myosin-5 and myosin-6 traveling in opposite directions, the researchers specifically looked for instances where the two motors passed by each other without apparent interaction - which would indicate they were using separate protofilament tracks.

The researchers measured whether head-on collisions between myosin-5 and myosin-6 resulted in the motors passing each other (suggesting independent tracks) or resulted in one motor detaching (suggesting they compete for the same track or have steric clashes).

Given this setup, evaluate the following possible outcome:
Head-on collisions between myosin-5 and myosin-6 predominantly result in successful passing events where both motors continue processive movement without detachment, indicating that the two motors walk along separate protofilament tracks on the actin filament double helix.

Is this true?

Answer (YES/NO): NO